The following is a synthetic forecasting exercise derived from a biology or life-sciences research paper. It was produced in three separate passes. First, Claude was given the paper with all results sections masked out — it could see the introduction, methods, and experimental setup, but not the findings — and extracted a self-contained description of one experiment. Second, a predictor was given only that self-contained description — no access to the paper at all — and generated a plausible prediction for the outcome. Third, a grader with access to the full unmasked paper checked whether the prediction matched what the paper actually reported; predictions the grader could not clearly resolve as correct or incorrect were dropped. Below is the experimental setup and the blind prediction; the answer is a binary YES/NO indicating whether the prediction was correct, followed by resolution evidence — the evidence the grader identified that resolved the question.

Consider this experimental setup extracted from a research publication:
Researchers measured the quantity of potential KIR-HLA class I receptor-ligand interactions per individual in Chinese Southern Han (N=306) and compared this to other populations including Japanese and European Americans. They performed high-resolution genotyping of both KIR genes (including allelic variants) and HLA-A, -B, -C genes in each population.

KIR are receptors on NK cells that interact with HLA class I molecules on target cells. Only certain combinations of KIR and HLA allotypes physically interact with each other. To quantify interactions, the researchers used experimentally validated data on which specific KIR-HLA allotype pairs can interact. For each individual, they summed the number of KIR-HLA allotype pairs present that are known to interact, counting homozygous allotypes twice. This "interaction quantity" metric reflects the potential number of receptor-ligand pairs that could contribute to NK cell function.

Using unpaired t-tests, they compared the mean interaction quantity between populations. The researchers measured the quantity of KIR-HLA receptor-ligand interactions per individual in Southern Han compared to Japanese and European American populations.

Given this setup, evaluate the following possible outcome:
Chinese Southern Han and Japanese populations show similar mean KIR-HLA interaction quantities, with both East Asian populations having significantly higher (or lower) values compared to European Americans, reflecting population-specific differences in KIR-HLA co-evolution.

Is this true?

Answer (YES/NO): NO